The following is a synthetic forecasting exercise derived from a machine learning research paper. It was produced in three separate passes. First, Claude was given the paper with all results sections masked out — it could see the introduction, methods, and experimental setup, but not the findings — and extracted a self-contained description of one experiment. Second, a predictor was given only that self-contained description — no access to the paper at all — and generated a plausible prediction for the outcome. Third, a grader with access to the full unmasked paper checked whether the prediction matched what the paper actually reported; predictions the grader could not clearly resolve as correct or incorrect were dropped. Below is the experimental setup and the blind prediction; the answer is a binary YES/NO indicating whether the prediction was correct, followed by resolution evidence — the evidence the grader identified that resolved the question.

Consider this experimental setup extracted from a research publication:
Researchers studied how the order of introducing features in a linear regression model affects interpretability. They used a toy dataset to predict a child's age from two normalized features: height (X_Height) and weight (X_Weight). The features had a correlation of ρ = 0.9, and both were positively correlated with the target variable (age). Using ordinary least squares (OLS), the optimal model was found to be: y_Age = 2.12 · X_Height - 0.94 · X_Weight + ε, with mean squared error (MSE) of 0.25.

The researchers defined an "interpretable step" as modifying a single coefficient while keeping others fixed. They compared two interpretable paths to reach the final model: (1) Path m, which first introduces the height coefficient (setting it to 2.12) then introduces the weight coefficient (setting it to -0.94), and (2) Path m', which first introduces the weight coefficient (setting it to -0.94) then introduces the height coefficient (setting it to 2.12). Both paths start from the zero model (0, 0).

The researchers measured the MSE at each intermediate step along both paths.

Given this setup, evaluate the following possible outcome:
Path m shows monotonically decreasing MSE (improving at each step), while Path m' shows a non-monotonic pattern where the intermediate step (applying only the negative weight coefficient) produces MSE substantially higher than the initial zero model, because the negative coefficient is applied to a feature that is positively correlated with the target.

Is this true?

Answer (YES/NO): YES